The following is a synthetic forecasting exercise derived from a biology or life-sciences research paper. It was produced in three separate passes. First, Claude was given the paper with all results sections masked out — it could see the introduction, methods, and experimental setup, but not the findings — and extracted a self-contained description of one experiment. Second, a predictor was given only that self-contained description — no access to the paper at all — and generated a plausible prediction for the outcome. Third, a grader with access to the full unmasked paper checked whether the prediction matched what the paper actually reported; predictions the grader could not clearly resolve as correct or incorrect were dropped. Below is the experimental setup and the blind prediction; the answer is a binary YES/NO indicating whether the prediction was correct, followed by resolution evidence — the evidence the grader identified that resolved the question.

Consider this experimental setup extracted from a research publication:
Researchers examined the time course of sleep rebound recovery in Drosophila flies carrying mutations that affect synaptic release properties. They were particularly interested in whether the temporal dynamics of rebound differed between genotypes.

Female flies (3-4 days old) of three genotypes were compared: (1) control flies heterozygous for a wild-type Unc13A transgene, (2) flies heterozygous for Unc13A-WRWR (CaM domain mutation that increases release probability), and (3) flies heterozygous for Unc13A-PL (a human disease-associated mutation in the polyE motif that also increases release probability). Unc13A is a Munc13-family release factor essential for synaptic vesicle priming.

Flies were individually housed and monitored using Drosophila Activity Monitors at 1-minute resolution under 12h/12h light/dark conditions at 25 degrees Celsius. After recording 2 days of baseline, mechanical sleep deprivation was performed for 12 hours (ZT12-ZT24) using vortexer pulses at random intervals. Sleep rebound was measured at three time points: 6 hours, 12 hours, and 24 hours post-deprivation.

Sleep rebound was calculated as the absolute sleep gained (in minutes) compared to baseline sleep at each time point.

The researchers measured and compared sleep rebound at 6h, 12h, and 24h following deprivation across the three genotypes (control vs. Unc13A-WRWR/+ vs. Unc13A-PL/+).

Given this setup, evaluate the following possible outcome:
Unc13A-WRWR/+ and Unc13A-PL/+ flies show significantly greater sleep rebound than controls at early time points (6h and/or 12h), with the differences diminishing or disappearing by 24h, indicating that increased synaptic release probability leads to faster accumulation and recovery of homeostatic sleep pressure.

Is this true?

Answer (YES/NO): NO